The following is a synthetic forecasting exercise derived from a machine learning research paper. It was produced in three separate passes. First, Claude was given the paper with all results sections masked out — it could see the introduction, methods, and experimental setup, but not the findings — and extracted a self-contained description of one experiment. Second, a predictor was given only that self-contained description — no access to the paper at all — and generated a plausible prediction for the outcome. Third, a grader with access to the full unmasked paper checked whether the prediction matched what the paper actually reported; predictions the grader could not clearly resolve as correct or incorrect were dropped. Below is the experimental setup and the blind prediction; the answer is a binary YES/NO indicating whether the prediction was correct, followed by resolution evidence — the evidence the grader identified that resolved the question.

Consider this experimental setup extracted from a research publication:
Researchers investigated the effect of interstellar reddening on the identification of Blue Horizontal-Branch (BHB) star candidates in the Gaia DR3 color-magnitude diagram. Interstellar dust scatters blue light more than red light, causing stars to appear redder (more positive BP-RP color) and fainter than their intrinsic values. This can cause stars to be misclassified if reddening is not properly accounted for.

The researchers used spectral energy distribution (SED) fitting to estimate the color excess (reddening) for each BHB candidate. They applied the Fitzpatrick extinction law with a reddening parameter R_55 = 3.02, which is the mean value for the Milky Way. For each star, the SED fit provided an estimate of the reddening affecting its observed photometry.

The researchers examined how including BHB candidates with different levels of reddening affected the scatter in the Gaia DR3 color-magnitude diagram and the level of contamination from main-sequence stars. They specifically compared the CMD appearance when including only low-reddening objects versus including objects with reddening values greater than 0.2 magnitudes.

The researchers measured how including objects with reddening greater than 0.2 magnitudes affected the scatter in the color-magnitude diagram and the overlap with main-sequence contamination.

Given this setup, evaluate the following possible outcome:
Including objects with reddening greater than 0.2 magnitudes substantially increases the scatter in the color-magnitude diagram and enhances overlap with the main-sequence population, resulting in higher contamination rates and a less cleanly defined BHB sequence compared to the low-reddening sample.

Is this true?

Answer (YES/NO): YES